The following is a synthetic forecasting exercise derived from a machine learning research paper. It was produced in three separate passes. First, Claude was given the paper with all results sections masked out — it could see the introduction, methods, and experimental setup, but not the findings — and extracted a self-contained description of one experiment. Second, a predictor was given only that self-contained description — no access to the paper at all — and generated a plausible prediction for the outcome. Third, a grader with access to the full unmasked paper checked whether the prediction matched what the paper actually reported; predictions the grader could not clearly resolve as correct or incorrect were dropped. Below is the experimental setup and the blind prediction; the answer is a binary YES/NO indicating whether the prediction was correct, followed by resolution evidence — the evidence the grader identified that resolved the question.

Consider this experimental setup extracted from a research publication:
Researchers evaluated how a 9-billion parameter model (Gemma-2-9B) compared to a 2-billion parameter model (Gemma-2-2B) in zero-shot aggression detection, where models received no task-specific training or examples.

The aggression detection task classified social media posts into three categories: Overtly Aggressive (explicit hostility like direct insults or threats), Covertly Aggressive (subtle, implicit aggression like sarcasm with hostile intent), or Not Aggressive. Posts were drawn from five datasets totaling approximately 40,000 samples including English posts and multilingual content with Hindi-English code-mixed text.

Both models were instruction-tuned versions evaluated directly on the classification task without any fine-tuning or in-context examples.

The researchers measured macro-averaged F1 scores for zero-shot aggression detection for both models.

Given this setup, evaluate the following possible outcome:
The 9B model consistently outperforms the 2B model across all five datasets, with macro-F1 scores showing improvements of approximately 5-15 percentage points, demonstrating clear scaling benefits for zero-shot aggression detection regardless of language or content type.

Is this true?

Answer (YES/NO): NO